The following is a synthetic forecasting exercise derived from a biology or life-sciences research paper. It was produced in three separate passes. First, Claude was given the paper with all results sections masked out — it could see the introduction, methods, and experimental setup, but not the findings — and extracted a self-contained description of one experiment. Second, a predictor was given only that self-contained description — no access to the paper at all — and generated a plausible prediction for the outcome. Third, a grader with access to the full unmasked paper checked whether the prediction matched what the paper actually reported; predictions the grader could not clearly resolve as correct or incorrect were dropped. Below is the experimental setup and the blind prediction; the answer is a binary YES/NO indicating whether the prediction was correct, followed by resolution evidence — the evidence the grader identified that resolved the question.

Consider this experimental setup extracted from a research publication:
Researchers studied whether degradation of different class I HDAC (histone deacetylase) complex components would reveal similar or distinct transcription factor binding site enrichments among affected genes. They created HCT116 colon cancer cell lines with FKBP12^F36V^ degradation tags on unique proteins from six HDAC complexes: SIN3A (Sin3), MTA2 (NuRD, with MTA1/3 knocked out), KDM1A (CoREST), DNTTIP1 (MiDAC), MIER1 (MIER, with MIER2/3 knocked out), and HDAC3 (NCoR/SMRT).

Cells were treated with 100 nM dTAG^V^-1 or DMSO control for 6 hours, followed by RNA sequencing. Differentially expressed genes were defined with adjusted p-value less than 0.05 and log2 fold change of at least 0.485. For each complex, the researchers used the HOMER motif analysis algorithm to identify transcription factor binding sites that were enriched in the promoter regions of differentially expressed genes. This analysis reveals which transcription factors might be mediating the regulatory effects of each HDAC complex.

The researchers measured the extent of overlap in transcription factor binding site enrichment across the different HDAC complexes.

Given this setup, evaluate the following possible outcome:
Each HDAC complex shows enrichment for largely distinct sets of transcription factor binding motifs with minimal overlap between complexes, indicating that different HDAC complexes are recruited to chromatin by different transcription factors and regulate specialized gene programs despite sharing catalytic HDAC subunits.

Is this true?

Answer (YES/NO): YES